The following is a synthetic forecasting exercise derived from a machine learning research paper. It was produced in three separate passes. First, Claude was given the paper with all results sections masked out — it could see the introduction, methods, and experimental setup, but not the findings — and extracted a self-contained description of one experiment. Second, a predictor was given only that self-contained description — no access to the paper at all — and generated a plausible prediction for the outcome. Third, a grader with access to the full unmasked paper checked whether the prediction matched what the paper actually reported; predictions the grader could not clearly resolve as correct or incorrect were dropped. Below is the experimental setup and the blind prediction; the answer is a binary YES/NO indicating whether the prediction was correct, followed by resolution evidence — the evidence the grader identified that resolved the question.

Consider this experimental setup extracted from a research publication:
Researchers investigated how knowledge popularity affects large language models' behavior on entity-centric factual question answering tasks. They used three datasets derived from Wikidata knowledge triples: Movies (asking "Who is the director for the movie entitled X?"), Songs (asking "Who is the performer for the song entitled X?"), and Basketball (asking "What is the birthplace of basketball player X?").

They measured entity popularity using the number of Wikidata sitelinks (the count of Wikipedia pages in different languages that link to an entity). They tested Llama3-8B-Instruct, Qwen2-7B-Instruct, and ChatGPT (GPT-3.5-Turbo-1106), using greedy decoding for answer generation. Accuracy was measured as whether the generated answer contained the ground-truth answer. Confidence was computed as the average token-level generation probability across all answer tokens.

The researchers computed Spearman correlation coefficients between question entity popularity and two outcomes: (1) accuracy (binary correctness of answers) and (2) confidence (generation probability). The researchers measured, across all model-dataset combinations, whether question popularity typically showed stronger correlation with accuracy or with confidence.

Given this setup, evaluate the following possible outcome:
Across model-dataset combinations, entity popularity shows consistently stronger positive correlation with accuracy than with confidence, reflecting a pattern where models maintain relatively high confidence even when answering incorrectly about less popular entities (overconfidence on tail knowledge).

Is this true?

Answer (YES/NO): NO